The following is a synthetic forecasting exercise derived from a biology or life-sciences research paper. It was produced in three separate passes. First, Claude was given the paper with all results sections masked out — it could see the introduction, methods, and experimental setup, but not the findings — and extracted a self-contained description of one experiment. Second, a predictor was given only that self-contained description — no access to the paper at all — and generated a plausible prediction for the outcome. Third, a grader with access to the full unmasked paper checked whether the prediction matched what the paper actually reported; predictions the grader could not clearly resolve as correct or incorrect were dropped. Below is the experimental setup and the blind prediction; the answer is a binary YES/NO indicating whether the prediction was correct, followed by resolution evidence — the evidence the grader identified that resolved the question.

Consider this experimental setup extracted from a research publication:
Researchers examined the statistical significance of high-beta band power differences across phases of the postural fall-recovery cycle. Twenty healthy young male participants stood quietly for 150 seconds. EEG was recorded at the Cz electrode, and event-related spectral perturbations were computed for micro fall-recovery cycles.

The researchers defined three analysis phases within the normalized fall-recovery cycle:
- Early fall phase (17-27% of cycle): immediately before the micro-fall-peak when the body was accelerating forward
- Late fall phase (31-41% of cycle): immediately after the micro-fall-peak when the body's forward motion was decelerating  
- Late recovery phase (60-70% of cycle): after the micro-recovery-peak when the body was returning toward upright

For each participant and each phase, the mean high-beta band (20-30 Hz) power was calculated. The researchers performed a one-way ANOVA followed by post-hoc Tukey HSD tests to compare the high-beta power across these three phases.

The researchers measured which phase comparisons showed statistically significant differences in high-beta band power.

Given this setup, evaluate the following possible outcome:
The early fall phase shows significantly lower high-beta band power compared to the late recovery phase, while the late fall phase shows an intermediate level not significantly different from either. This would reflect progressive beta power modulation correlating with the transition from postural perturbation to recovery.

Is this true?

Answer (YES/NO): NO